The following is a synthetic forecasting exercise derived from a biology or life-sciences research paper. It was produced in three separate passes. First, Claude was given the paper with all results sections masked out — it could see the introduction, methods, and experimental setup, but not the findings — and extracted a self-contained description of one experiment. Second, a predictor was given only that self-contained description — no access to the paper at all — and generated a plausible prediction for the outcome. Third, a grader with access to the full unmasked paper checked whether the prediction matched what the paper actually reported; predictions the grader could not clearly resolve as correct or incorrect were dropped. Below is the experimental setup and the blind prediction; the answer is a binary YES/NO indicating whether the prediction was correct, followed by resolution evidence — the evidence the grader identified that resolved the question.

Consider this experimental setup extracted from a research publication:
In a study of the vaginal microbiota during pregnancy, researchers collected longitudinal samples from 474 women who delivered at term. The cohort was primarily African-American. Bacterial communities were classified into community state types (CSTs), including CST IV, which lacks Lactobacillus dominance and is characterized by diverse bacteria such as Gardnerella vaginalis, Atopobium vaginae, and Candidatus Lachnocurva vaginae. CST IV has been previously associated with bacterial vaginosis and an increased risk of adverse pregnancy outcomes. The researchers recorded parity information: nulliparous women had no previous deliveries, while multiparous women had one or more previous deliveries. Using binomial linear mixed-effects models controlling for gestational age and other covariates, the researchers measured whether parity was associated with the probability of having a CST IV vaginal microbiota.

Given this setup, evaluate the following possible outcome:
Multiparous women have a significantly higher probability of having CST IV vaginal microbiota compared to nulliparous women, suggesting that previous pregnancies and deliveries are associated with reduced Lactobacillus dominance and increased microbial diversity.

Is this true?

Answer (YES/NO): YES